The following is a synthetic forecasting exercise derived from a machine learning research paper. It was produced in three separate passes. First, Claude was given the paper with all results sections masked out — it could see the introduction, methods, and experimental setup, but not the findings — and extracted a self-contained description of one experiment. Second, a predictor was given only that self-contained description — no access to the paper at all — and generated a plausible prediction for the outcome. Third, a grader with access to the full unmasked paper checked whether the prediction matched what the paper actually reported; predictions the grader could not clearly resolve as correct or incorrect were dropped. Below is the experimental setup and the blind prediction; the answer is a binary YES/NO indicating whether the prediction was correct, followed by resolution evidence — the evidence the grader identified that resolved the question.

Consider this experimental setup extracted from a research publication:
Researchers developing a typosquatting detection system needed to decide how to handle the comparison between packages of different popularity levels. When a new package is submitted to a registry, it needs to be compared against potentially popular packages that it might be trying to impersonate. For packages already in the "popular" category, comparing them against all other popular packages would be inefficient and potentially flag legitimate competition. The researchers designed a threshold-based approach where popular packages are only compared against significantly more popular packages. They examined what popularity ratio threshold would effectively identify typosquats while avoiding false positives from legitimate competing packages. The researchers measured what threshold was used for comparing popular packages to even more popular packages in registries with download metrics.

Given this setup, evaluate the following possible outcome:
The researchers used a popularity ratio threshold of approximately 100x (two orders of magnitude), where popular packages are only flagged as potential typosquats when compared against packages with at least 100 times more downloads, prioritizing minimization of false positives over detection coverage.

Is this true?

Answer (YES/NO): NO